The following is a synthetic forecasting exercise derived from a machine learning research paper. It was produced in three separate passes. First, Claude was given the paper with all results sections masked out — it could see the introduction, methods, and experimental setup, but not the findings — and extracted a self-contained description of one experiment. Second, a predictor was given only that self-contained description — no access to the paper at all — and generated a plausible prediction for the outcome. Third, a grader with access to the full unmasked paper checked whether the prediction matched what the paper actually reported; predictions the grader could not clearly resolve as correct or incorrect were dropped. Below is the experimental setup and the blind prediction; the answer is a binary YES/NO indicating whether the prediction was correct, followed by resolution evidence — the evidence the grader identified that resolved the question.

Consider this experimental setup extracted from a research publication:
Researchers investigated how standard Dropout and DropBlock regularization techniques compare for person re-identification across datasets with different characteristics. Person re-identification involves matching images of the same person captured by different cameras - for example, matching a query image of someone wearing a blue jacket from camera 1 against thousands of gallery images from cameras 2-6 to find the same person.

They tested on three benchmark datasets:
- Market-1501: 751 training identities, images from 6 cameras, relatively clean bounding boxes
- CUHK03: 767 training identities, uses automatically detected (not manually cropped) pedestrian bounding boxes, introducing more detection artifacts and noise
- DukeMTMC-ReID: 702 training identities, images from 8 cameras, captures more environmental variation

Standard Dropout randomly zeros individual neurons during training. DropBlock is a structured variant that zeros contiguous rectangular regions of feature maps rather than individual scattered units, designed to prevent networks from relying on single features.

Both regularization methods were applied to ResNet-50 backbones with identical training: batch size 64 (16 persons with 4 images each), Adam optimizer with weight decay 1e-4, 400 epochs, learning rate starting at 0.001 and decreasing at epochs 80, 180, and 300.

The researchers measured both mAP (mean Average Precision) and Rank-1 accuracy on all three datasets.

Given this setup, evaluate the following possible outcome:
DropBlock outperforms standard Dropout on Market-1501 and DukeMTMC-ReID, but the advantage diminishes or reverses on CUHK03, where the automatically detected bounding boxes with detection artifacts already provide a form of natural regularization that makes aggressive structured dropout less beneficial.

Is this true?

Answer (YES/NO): NO